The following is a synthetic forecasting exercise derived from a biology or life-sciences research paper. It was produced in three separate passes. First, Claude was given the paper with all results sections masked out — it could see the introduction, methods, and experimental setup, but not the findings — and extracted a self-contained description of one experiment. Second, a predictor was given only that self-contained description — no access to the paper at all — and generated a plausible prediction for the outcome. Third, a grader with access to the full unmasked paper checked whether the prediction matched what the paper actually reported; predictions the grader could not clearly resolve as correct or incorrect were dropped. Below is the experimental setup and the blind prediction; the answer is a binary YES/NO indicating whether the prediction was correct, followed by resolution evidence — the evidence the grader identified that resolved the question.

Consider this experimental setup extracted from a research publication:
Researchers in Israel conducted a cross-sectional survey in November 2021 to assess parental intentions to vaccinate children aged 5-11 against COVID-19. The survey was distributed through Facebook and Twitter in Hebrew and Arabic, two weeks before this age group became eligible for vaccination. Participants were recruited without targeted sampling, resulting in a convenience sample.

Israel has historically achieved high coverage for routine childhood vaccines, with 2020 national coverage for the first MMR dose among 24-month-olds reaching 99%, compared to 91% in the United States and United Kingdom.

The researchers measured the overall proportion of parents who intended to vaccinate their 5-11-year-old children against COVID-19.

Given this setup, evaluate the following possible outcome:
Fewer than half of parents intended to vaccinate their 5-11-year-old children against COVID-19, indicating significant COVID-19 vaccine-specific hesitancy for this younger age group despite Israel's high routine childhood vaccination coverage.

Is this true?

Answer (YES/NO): YES